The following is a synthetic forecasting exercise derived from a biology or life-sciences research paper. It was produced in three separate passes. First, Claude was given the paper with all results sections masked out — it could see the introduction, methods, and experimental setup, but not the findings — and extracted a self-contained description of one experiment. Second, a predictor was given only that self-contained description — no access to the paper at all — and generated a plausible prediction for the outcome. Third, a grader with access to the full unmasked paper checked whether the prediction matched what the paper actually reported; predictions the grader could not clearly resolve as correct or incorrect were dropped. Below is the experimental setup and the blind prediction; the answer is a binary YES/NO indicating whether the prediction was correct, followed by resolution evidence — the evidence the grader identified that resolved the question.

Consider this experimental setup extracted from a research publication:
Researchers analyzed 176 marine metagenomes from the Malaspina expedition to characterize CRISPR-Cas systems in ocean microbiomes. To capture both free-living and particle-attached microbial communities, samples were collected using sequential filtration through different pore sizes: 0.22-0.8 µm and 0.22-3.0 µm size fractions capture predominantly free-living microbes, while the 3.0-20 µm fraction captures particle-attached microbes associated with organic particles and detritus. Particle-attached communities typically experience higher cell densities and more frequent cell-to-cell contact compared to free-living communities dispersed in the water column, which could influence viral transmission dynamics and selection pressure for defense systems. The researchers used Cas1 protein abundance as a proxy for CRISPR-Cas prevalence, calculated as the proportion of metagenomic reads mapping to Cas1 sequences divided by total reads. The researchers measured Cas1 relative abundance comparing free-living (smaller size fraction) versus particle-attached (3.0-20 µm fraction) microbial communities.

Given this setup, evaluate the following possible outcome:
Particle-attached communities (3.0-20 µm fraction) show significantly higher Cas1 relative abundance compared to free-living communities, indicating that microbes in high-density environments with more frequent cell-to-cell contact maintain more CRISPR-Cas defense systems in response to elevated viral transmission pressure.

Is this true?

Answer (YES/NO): NO